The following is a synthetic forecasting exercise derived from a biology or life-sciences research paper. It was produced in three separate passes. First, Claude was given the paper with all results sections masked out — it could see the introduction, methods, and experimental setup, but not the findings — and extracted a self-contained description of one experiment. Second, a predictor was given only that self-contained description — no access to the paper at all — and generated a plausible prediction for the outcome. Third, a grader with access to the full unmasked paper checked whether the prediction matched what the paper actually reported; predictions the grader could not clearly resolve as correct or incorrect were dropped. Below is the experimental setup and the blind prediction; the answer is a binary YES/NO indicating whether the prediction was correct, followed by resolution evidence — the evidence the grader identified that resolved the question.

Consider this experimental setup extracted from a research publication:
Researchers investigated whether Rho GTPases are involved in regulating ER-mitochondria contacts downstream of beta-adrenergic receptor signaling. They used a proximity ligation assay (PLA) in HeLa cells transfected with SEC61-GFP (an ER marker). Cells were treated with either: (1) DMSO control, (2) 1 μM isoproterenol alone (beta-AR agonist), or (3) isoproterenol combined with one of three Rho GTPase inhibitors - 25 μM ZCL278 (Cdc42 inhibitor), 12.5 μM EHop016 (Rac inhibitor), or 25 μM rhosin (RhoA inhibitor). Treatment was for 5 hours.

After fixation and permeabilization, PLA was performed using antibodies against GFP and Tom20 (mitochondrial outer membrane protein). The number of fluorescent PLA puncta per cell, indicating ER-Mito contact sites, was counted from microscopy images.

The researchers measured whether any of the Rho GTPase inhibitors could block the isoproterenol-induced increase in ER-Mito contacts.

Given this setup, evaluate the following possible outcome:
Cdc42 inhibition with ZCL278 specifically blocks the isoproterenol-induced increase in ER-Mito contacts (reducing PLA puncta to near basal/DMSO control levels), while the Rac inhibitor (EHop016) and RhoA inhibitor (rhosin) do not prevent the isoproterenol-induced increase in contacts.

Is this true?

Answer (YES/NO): YES